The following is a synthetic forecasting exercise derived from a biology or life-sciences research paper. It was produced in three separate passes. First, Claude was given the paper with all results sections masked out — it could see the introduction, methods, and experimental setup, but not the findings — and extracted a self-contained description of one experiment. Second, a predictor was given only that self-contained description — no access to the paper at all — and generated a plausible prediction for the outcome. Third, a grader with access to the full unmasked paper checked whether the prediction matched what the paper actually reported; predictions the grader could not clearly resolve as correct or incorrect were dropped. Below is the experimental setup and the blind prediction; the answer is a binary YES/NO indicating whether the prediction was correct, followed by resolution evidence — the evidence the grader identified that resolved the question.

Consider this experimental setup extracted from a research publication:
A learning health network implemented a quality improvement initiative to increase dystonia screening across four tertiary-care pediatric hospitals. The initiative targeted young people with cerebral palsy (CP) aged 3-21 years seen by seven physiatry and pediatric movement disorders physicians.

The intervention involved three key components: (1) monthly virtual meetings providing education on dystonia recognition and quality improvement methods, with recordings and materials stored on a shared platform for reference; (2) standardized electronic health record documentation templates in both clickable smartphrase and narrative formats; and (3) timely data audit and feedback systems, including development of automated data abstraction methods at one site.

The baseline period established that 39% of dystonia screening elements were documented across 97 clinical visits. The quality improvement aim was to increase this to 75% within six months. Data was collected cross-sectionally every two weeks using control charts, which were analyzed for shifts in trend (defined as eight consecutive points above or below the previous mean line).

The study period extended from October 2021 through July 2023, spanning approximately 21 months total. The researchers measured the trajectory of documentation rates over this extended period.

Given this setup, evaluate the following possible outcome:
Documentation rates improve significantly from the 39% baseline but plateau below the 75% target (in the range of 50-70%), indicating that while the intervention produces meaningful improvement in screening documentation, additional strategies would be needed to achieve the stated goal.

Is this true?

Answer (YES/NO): NO